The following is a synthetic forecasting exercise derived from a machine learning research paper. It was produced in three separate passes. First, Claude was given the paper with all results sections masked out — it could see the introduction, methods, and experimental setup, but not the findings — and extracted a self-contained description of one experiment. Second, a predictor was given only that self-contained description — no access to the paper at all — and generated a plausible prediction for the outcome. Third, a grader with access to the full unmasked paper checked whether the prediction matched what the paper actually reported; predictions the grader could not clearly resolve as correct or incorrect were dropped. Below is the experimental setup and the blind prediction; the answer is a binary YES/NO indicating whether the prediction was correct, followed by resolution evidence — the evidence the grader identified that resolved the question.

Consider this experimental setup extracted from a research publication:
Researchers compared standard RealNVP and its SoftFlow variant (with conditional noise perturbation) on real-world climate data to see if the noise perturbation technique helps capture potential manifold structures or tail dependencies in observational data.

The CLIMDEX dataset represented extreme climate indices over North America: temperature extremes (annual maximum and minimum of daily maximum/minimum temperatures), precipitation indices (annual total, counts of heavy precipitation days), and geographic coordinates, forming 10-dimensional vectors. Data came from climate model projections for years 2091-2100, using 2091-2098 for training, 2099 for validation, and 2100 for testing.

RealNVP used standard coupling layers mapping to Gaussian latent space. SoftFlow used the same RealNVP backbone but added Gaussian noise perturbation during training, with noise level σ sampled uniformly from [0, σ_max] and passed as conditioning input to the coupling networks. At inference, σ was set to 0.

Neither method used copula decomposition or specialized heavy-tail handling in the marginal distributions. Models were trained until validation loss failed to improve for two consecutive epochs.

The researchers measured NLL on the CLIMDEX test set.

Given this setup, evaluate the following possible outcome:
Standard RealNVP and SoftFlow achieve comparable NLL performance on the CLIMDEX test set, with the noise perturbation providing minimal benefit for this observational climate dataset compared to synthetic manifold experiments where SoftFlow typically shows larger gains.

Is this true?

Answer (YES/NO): NO